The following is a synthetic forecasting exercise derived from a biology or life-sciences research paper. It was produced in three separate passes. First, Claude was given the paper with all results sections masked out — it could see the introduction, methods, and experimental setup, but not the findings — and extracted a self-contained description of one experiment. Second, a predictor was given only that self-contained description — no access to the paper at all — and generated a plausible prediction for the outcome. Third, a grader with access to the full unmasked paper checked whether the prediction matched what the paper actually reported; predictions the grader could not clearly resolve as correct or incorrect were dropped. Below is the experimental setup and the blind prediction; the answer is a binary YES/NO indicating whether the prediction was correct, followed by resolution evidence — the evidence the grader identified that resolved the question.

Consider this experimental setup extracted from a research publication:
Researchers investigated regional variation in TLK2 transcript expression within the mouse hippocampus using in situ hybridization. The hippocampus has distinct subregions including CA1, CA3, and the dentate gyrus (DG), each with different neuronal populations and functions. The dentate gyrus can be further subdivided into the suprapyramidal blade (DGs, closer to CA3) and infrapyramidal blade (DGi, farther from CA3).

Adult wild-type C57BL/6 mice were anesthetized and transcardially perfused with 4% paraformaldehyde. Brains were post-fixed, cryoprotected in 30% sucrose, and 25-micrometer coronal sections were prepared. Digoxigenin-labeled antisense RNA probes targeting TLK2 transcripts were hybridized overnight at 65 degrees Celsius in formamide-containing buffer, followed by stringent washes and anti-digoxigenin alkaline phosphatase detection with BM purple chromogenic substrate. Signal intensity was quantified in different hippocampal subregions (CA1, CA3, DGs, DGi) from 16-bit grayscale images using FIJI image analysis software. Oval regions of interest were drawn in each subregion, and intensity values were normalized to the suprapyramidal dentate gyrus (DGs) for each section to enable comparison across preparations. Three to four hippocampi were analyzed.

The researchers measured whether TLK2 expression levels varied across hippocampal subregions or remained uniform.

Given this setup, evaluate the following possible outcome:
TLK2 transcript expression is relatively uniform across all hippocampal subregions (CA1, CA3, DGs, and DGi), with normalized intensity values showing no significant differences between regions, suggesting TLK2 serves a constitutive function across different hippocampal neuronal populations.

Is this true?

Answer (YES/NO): NO